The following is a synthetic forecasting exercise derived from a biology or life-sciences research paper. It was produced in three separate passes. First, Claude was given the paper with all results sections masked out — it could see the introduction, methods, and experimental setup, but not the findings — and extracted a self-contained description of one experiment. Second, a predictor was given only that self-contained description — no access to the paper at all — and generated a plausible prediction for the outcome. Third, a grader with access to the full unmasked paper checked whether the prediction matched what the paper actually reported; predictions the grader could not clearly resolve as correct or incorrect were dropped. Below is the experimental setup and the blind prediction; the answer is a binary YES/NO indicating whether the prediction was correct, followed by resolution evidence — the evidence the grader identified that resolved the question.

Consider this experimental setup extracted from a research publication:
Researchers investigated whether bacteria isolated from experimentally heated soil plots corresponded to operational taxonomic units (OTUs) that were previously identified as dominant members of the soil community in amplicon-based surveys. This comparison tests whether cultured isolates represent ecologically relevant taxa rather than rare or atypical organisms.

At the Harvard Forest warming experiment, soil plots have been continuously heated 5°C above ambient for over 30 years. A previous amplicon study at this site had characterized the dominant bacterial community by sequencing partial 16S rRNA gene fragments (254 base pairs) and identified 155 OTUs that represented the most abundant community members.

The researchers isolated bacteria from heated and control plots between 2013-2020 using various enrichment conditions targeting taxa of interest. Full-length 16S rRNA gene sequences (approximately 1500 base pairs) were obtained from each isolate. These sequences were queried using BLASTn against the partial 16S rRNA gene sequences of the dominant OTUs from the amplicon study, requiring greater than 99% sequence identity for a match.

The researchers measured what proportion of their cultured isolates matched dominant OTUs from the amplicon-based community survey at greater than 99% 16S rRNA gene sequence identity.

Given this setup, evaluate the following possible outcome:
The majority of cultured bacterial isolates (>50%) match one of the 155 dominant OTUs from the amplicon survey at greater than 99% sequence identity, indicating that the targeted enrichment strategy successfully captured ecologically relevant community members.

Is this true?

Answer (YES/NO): NO